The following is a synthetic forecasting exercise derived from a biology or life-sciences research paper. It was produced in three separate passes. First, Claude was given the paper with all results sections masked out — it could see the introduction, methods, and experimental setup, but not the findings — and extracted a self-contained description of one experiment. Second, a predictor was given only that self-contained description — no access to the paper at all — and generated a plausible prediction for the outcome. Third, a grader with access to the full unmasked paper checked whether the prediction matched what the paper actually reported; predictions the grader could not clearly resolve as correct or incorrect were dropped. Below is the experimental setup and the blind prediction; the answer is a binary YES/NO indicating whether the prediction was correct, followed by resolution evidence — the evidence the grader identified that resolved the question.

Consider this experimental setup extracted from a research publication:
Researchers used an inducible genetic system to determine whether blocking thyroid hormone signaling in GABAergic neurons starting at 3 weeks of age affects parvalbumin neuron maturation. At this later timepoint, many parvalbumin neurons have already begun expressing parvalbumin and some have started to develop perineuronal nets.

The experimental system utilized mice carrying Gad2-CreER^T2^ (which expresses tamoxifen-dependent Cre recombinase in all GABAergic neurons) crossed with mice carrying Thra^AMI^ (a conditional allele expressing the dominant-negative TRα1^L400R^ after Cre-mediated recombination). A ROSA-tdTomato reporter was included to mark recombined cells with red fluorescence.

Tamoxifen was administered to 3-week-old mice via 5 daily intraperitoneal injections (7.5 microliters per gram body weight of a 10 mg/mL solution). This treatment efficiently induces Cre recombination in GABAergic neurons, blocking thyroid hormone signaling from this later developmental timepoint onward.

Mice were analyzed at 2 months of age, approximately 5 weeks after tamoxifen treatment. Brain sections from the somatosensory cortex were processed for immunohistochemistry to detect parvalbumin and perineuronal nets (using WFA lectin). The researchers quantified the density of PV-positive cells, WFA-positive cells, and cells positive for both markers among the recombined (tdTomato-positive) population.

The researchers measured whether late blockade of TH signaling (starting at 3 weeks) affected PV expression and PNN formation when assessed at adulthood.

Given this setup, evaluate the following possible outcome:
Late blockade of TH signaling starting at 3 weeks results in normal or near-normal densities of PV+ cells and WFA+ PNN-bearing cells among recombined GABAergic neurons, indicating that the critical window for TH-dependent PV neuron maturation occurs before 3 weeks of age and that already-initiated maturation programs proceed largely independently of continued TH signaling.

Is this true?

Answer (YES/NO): YES